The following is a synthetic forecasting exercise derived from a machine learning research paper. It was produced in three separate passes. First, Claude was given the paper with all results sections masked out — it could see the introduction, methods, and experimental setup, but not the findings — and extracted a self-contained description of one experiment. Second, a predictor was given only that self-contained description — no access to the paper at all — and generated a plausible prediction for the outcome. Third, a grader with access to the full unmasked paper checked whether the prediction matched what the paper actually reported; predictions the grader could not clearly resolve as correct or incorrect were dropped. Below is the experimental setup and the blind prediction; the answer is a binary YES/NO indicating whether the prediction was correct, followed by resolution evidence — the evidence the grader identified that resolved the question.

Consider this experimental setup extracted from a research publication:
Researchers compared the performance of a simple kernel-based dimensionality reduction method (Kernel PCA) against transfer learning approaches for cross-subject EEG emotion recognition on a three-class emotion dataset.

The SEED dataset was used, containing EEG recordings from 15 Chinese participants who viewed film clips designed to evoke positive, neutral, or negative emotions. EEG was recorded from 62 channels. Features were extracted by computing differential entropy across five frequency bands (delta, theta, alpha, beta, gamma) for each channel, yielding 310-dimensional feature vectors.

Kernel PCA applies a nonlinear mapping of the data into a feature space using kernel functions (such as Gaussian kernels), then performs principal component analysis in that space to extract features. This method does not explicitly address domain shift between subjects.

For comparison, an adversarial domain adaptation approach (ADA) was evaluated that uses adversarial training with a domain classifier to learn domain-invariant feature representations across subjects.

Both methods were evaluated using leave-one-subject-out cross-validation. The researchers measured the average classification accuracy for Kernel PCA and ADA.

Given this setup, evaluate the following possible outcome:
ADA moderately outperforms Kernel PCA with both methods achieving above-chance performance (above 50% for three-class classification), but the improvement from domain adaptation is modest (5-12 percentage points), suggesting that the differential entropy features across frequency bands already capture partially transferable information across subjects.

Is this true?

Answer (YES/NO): NO